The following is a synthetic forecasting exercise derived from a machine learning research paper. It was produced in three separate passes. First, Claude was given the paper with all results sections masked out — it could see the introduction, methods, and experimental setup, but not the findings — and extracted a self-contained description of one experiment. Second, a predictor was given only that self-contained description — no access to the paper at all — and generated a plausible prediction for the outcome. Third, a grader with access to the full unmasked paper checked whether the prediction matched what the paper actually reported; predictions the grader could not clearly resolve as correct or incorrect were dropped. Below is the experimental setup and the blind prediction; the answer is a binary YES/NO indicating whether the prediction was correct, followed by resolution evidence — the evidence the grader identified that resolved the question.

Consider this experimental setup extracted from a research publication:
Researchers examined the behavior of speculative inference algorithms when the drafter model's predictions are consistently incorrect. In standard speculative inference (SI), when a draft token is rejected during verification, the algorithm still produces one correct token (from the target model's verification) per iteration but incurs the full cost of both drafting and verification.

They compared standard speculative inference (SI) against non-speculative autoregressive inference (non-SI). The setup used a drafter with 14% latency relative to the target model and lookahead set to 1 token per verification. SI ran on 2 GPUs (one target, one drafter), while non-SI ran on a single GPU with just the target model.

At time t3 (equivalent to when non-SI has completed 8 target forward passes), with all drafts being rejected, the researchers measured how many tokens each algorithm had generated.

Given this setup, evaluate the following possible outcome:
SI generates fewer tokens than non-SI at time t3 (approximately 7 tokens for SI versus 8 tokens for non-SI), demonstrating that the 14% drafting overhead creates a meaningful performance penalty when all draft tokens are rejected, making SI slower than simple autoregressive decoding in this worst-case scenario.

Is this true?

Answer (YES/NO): YES